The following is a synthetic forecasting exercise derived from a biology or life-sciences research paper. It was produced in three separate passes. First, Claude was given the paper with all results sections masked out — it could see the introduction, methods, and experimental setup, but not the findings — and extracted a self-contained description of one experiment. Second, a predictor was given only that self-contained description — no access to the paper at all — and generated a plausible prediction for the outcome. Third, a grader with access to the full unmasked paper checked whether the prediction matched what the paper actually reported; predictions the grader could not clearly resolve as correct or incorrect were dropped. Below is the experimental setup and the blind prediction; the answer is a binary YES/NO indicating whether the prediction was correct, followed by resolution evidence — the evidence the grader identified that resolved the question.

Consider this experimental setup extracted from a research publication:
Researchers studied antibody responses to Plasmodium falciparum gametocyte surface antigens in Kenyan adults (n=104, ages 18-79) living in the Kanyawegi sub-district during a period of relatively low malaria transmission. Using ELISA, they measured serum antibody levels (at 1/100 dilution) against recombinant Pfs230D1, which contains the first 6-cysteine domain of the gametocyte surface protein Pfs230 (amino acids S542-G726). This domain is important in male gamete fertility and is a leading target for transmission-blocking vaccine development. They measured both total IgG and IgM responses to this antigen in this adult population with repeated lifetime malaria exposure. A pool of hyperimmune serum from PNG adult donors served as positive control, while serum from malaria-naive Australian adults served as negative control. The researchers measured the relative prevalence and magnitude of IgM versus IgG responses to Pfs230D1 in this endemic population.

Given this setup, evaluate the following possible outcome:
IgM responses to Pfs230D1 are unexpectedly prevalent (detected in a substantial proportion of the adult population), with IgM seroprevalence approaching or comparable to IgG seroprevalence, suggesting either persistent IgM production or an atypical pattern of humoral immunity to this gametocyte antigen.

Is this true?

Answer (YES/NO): YES